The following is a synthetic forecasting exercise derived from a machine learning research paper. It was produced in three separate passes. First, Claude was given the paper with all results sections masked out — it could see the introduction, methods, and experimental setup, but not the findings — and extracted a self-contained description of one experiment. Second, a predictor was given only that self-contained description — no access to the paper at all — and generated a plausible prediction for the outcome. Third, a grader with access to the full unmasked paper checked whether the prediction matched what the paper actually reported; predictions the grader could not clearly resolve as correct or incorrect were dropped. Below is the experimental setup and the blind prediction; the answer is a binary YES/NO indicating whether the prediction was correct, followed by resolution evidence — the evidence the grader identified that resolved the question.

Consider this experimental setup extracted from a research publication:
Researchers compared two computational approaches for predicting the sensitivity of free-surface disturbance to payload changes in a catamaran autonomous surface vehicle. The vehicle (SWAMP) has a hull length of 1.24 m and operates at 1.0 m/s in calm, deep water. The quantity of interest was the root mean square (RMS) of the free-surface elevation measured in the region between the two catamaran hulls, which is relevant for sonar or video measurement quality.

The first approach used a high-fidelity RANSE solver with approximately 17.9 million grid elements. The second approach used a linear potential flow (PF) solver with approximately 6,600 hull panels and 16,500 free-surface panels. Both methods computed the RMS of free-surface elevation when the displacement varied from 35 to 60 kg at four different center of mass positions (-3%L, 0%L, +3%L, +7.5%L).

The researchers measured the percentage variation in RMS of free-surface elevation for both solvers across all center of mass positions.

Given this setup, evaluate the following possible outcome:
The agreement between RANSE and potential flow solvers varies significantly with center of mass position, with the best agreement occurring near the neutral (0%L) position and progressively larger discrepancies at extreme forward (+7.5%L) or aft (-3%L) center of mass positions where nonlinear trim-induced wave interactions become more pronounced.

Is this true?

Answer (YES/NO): NO